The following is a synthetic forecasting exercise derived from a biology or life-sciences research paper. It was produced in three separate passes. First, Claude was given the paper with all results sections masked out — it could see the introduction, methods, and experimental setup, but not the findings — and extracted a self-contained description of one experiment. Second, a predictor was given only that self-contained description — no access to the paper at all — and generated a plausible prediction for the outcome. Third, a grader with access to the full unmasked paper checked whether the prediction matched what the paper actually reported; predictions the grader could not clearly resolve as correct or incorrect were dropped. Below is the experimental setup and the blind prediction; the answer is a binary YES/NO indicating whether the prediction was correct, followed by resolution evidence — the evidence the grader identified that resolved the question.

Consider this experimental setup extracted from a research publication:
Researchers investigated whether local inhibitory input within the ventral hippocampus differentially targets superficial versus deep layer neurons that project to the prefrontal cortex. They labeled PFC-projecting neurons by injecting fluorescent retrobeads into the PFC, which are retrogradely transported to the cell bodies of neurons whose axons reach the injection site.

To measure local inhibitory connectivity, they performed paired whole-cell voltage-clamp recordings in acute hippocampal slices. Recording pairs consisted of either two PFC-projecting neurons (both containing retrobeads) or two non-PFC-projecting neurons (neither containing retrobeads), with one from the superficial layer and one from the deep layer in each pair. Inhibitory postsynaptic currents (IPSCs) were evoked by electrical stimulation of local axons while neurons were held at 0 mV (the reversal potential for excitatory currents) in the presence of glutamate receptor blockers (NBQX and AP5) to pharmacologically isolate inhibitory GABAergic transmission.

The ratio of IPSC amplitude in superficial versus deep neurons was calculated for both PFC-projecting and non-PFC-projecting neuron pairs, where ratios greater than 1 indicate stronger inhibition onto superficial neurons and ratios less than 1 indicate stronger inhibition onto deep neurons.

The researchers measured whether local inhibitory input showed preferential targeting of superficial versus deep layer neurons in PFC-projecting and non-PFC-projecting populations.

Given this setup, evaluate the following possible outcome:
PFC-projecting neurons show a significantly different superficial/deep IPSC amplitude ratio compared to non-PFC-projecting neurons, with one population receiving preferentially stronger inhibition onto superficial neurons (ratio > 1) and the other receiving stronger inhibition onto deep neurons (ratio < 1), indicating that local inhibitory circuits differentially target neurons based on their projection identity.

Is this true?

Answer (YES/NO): NO